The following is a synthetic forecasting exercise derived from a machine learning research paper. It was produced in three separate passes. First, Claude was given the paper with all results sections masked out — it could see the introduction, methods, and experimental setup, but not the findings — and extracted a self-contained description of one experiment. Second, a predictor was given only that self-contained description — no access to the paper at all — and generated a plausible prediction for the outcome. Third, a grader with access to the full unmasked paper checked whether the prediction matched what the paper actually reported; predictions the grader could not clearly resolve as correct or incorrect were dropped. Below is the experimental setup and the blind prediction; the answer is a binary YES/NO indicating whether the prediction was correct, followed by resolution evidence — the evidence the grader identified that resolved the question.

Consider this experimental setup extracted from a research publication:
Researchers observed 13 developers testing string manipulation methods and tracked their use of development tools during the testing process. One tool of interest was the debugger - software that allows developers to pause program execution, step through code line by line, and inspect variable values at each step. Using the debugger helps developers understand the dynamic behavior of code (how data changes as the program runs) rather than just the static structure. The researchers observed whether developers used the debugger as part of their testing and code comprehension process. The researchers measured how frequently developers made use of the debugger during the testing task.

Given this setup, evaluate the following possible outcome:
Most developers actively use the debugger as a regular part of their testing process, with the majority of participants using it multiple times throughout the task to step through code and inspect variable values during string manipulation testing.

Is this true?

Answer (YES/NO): NO